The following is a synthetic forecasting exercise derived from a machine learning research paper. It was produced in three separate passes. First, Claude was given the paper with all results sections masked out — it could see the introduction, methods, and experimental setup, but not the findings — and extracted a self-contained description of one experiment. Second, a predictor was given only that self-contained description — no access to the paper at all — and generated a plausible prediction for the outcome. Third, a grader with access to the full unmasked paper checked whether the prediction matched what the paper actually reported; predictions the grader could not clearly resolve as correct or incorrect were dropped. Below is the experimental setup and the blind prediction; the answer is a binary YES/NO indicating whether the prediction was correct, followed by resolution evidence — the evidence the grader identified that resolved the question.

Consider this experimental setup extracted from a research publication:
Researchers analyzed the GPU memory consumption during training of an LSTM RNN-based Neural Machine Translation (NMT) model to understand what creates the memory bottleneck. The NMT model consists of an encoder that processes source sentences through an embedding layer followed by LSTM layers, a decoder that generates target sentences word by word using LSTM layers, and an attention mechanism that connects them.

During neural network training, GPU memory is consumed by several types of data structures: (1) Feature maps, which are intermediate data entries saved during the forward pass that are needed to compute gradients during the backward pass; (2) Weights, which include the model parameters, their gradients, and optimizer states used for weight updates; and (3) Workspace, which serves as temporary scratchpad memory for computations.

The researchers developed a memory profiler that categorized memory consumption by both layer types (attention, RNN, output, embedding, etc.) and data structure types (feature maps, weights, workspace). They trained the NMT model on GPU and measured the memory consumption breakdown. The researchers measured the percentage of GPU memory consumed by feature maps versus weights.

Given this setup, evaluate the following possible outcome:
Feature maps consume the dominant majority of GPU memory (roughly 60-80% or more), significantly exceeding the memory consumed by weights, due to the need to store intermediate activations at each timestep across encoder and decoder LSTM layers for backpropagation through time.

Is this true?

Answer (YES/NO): YES